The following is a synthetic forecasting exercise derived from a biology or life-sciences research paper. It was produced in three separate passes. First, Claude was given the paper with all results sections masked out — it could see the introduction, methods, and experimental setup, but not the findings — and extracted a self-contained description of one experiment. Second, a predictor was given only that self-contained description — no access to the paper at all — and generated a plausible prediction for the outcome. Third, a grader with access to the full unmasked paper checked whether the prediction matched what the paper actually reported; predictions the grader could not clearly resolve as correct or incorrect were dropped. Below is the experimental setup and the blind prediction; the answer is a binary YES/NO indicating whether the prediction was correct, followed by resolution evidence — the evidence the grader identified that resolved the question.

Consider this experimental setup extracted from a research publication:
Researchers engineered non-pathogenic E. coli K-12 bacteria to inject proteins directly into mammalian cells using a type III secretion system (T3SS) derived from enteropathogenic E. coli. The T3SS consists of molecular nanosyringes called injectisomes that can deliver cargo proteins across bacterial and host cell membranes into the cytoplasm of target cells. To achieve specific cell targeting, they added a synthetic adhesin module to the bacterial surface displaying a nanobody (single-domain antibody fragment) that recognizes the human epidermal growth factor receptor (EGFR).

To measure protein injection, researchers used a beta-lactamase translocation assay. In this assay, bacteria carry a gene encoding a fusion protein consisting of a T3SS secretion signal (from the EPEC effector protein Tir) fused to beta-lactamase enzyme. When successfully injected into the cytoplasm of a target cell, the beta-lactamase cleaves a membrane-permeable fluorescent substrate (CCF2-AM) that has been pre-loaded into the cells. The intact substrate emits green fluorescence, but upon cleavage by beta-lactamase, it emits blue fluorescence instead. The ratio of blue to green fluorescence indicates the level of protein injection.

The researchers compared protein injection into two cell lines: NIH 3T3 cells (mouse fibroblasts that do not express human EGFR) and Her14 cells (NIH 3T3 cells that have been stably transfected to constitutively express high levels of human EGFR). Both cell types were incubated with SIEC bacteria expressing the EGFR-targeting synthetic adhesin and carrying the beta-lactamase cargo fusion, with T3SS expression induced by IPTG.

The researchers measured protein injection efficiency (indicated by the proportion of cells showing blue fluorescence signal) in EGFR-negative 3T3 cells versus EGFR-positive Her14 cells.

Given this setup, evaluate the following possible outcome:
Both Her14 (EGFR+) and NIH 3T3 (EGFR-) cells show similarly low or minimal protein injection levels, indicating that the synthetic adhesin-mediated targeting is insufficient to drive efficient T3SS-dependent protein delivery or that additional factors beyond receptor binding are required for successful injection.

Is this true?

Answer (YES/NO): NO